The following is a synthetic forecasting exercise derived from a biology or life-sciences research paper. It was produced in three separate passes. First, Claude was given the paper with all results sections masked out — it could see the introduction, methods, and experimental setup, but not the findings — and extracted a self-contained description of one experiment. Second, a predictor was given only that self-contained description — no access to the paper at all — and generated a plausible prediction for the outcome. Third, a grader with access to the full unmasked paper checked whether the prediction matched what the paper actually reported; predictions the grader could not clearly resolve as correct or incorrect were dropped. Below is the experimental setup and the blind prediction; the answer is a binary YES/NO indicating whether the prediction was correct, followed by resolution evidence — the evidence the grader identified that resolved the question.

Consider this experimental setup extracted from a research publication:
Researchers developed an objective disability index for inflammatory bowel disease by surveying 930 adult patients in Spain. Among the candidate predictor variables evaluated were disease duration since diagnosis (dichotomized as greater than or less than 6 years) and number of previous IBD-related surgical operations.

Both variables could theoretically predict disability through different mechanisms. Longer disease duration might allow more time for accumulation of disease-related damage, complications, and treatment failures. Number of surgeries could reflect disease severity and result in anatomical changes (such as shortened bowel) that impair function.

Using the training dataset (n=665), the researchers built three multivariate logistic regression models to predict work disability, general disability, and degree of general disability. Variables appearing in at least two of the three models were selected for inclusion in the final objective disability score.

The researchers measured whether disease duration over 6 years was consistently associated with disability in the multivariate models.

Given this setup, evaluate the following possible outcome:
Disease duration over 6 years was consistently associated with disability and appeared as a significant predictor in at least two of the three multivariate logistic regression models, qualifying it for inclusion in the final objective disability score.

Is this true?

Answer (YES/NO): YES